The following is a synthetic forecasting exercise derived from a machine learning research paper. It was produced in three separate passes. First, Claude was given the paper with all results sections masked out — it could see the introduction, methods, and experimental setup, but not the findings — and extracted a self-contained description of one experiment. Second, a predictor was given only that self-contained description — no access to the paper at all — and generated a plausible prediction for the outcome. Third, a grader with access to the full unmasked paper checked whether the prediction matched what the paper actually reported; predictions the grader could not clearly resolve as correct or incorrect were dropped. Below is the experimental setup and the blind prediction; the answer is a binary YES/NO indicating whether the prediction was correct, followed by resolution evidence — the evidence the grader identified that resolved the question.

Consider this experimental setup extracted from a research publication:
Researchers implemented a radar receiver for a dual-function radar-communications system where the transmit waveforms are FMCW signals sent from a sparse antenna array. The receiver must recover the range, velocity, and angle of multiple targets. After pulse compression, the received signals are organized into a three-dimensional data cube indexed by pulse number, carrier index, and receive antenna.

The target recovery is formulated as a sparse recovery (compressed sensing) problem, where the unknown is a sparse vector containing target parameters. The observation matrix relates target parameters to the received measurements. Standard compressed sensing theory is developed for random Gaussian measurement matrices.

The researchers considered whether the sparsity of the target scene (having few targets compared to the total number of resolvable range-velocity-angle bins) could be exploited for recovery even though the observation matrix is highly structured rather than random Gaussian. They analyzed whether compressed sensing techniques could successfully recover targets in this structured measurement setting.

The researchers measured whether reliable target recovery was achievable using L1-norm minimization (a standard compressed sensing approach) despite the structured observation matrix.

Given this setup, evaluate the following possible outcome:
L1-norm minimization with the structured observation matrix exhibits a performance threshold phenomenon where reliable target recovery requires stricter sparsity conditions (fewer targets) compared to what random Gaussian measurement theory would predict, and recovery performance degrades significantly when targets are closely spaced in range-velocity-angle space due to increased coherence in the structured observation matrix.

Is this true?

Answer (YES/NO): NO